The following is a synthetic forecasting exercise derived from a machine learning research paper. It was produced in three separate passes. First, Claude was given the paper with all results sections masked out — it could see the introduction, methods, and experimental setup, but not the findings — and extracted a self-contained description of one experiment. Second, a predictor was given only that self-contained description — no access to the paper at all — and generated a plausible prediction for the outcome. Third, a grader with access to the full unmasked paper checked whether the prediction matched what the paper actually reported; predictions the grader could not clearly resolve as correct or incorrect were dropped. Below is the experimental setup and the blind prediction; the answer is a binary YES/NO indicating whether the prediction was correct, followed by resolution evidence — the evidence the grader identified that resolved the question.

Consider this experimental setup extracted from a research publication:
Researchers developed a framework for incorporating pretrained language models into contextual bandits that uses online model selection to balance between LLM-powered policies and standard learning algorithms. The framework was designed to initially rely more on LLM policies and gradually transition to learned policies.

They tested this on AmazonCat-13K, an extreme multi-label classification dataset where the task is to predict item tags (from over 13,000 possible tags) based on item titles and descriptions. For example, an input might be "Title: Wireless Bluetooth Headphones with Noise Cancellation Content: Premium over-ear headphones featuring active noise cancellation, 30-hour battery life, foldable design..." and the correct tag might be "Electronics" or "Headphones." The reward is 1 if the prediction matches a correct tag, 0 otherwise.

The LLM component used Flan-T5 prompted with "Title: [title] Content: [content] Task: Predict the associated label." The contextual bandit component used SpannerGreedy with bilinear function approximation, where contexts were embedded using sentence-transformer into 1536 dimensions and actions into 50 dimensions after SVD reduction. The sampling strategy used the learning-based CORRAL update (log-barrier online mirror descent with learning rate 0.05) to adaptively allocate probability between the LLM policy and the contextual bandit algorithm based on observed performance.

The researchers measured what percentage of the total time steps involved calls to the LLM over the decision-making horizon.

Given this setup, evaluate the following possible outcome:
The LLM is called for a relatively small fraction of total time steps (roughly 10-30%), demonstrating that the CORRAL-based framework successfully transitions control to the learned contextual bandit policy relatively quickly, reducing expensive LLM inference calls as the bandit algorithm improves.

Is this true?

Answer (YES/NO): NO